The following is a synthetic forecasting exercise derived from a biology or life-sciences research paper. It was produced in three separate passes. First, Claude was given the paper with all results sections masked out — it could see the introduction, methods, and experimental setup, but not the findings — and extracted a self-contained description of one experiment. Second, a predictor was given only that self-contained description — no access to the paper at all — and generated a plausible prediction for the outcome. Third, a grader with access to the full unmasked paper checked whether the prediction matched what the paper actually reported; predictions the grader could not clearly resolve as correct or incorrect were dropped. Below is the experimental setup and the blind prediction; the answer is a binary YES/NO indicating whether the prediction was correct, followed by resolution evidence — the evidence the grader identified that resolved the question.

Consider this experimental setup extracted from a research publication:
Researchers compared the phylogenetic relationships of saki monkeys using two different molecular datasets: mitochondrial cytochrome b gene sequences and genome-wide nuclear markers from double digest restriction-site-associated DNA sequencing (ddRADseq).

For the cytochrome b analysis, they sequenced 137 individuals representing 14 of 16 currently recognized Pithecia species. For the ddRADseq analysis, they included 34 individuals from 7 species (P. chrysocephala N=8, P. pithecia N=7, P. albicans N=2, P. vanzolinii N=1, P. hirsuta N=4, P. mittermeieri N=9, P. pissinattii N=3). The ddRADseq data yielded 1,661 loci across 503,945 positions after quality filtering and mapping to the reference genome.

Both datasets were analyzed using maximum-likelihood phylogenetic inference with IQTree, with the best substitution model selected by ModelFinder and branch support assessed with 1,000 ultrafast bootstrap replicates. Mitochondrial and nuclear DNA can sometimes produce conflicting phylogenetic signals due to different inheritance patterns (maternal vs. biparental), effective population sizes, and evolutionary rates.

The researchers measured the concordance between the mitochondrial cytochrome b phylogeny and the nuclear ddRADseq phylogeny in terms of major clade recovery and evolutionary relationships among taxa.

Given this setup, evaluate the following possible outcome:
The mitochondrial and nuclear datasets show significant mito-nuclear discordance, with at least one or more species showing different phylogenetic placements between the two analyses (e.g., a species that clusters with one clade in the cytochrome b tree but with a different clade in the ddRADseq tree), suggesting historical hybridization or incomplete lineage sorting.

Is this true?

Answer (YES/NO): YES